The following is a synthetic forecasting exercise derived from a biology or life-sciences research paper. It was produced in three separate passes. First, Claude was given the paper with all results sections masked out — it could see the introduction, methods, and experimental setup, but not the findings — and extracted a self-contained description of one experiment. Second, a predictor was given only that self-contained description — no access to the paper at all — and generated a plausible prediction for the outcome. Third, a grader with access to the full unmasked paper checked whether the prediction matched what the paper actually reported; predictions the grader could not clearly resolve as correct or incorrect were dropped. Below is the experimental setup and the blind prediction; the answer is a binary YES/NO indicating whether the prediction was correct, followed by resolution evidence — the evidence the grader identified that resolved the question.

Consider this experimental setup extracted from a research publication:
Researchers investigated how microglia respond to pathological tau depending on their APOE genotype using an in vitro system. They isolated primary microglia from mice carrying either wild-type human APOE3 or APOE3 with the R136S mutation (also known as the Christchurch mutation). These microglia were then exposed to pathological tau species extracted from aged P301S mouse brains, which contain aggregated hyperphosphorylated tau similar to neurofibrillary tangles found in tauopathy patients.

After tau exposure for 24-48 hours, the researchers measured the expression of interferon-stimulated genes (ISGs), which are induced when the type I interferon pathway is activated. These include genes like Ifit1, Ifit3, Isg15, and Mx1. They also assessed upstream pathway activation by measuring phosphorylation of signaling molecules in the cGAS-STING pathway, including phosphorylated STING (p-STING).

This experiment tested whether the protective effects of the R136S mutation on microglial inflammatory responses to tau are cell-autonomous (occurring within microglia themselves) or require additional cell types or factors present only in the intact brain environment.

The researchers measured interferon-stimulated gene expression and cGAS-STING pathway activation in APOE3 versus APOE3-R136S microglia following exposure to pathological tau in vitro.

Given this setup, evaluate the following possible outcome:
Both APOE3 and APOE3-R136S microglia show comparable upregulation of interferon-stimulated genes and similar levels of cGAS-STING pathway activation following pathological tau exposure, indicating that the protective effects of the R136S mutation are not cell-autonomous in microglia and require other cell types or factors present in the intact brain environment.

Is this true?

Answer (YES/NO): NO